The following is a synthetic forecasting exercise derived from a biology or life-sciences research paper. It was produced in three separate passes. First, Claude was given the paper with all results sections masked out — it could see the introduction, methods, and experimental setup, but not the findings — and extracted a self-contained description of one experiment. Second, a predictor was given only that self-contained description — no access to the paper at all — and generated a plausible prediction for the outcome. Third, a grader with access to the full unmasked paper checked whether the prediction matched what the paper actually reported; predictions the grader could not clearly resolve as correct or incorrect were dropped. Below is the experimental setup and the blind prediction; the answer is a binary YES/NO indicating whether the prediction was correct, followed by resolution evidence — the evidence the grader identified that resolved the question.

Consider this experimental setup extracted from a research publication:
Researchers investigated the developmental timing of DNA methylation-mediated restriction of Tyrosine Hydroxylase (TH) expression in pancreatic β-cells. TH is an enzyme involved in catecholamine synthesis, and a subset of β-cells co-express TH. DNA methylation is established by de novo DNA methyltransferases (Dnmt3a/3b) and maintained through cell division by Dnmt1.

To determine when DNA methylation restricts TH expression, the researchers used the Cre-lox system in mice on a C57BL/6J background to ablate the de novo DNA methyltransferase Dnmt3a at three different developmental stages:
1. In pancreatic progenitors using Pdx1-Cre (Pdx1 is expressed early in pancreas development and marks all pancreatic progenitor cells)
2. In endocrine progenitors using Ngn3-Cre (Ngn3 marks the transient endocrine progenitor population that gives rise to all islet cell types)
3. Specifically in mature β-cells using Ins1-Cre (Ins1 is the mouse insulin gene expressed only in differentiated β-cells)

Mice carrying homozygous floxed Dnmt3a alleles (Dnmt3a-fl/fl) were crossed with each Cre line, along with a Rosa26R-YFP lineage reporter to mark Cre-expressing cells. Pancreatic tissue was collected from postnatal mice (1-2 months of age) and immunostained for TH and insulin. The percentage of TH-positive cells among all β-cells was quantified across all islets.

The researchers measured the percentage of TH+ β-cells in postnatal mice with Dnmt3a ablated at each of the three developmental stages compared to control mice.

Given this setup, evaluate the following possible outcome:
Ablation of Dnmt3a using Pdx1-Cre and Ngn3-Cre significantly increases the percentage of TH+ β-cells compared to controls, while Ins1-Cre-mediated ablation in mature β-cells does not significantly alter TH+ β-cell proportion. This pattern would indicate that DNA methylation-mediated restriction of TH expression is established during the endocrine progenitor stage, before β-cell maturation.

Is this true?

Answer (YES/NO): YES